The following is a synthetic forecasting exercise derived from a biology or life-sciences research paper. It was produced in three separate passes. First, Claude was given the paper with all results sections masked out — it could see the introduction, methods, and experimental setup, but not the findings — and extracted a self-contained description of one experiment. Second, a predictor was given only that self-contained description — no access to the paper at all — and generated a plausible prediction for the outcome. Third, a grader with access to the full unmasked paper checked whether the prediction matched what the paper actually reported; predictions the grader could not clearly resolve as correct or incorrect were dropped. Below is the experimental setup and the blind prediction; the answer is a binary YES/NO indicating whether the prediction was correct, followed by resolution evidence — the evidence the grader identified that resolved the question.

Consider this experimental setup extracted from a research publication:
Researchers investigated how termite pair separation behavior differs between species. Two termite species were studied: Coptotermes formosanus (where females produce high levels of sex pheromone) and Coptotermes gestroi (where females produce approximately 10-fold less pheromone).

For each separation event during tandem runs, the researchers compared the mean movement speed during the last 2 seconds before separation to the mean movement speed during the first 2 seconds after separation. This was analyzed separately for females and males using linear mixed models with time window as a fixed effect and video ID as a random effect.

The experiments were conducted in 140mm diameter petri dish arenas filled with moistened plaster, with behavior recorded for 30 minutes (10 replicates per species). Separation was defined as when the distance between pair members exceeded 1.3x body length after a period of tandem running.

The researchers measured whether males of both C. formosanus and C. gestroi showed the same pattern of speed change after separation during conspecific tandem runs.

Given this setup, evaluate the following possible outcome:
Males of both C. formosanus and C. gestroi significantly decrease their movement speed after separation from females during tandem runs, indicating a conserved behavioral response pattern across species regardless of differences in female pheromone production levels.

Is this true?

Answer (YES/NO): YES